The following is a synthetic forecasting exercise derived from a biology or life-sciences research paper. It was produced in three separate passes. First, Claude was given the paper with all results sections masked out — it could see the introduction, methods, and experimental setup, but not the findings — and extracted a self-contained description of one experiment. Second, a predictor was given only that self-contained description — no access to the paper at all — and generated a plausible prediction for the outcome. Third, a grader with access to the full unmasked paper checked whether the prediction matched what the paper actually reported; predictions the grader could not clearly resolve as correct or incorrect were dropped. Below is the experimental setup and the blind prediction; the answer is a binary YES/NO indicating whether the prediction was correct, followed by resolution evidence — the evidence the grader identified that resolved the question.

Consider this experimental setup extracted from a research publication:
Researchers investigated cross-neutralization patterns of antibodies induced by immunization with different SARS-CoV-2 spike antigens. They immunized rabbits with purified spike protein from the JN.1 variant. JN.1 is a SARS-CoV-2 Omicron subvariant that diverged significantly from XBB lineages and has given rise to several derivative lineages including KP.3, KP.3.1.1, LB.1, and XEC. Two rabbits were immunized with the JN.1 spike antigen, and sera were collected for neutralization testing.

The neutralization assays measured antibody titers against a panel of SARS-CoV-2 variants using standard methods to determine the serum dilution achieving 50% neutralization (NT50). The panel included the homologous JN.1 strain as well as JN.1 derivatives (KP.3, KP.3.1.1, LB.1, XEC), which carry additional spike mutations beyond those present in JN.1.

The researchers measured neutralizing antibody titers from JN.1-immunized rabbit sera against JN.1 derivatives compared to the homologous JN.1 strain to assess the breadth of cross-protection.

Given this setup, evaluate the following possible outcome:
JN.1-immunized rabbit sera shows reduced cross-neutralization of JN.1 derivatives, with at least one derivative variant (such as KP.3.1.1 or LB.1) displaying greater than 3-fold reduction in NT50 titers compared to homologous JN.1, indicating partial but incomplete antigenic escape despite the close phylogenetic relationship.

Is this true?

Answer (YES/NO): NO